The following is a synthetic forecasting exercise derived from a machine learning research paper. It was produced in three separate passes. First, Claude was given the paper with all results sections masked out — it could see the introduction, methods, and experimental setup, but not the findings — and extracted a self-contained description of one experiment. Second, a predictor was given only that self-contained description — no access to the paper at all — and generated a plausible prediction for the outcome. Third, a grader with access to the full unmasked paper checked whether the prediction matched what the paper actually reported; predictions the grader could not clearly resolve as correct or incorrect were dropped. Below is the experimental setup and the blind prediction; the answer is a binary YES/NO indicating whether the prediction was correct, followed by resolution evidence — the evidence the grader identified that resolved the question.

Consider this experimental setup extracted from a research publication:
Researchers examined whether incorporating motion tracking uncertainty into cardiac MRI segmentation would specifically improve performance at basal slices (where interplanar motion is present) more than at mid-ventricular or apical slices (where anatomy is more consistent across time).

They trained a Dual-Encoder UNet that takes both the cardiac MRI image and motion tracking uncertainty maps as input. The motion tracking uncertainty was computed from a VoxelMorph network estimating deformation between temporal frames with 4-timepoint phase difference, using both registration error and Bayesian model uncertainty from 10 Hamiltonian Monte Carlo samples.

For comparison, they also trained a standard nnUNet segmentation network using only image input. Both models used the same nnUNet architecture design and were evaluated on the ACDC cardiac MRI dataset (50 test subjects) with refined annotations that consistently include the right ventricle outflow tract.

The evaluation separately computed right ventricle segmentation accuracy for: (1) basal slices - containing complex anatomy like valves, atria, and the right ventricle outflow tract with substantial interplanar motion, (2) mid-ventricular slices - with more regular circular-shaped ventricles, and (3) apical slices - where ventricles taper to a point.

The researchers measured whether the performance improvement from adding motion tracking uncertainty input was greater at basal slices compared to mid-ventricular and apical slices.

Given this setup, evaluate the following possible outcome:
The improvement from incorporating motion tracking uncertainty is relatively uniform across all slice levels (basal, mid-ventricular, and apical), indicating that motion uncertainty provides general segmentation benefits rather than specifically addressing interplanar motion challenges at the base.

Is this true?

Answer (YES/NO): NO